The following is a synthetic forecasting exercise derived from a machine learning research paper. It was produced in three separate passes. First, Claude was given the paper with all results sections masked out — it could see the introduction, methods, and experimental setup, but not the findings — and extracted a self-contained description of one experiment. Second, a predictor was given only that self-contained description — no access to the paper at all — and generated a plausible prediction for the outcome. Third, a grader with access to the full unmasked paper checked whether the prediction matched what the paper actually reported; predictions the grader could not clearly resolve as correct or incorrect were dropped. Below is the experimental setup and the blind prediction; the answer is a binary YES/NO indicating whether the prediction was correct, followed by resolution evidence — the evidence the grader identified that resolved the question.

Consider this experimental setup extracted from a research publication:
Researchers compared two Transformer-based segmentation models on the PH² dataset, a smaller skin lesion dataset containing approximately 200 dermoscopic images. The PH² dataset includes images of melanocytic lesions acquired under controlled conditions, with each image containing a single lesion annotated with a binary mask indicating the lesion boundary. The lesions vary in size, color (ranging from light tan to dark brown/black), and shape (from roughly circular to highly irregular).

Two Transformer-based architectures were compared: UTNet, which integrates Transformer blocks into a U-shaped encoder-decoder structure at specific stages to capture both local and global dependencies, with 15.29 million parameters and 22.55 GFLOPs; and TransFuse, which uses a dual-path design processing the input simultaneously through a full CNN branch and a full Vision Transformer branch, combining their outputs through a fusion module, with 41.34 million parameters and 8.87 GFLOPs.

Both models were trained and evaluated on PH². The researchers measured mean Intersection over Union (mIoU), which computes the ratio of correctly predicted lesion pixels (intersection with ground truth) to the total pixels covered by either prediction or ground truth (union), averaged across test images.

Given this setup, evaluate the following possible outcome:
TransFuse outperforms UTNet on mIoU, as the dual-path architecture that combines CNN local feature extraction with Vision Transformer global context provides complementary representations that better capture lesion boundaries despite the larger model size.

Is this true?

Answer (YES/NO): NO